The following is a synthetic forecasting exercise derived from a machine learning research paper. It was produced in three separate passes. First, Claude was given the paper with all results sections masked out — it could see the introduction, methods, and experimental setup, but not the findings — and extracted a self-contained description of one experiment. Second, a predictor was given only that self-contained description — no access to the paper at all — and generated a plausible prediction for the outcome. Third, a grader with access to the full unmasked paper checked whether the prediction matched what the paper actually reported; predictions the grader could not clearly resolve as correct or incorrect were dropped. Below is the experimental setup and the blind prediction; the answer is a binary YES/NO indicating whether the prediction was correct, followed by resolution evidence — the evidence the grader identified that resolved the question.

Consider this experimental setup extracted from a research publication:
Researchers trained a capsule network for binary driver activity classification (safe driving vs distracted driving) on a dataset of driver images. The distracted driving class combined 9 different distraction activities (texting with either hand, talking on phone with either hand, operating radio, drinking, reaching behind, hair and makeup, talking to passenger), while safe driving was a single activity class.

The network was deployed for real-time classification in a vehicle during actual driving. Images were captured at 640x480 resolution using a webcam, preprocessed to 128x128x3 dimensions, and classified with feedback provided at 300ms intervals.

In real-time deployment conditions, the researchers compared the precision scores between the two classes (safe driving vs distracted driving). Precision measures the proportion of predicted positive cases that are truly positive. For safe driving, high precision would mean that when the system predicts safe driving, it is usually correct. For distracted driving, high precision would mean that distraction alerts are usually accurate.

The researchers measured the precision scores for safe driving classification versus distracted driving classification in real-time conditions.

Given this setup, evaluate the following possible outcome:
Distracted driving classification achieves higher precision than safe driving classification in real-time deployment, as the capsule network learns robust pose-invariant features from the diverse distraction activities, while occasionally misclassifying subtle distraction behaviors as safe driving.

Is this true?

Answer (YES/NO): YES